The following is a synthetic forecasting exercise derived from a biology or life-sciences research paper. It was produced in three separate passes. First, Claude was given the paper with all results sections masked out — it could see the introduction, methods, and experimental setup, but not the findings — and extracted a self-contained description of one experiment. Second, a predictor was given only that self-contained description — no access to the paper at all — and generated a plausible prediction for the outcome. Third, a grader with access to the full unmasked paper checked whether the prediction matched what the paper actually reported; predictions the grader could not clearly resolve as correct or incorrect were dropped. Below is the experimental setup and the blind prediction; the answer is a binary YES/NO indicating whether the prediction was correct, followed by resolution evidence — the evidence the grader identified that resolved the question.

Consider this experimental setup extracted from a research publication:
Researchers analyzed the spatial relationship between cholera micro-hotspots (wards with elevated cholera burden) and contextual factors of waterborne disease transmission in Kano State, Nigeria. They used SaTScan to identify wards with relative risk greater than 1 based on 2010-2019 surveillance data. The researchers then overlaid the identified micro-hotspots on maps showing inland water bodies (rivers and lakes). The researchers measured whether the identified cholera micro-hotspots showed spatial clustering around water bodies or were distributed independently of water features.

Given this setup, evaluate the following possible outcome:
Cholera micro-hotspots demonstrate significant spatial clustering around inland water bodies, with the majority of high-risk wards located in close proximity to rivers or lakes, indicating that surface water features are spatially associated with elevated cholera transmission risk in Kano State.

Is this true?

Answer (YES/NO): YES